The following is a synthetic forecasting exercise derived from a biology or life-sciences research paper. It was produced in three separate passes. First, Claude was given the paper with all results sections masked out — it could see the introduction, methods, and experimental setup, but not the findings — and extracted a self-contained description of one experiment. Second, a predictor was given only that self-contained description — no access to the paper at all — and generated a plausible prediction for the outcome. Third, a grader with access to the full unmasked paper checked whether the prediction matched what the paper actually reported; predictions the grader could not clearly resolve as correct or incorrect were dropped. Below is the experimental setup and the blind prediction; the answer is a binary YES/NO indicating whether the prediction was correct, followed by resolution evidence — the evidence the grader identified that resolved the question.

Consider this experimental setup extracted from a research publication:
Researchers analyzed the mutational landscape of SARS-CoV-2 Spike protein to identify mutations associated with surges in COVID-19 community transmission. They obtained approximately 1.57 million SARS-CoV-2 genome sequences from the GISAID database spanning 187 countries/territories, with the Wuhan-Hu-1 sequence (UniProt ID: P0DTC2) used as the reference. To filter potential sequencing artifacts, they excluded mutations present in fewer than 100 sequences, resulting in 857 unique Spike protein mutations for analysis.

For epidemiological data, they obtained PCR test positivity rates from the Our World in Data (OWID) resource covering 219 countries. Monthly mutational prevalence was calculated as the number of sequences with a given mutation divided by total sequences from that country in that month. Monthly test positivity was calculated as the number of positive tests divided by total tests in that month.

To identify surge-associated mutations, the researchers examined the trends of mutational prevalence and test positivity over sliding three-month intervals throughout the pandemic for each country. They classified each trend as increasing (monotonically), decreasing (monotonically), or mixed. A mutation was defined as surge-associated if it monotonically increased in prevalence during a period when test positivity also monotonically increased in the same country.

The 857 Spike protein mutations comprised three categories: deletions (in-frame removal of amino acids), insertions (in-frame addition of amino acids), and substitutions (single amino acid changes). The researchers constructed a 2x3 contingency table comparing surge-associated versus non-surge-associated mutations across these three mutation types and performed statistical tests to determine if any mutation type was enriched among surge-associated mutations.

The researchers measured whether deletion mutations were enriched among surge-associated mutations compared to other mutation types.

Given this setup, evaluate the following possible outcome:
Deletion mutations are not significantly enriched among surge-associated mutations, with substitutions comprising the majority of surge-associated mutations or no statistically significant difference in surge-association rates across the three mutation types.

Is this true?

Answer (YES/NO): NO